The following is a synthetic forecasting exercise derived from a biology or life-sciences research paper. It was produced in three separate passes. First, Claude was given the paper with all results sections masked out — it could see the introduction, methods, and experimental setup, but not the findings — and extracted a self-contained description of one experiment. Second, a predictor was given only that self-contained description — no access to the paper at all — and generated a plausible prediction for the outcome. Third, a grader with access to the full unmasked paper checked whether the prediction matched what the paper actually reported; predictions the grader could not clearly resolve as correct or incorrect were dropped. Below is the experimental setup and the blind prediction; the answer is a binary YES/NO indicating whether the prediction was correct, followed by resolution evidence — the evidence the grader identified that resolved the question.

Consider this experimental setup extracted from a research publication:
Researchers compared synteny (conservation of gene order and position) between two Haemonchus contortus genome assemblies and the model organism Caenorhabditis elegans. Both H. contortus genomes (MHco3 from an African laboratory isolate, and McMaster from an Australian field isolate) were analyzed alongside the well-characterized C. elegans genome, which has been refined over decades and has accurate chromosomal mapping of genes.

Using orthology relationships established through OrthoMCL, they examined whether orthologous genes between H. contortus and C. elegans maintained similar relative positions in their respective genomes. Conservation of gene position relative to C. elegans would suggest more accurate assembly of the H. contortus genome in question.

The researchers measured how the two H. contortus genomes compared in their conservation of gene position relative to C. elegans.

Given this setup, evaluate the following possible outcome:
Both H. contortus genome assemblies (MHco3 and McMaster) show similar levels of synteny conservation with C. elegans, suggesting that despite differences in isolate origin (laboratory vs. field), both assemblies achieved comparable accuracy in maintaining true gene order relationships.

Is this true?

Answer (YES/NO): NO